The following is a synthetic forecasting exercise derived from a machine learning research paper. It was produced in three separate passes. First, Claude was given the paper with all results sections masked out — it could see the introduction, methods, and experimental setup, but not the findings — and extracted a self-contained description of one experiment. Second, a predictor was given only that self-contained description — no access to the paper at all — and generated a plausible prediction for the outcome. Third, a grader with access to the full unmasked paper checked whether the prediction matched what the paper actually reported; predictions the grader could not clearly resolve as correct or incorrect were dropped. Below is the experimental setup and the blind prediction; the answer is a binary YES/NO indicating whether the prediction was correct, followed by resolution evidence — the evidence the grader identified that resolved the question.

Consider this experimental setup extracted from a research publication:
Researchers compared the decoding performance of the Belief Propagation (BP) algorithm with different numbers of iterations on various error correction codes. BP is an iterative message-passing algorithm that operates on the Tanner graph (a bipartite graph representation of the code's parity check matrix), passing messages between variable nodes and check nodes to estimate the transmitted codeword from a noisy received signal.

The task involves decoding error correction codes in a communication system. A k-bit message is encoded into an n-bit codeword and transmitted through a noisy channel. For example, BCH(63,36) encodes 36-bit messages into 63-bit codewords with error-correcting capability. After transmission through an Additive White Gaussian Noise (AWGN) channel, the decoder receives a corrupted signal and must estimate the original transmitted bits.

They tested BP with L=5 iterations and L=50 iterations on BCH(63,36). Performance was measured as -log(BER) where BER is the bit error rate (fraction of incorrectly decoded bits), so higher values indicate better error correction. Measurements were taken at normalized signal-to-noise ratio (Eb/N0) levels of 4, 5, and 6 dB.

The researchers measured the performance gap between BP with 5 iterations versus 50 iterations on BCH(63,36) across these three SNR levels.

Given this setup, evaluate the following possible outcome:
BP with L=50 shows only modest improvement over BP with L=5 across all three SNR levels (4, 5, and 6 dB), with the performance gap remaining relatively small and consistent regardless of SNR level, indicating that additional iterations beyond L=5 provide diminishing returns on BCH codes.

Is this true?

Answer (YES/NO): NO